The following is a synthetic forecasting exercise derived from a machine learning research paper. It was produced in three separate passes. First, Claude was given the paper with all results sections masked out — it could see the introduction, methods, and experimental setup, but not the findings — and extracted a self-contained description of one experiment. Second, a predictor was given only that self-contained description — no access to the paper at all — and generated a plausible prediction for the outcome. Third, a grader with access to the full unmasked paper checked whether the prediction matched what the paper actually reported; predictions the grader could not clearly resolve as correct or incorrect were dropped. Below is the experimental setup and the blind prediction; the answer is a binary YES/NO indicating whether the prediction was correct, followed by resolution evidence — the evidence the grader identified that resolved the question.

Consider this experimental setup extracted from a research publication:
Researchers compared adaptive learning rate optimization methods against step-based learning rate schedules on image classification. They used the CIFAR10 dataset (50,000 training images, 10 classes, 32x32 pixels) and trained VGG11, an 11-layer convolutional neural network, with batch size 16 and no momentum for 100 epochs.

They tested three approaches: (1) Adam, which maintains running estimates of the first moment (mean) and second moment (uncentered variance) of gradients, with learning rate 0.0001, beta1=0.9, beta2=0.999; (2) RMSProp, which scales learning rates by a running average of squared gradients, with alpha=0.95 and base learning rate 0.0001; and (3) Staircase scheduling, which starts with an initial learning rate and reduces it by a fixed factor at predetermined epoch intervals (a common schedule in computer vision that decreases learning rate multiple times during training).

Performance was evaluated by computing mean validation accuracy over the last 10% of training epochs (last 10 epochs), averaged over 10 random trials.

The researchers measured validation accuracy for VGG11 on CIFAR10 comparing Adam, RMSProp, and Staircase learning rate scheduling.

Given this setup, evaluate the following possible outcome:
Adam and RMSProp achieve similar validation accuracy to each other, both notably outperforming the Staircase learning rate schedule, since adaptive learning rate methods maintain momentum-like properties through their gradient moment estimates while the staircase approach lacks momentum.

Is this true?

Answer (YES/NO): NO